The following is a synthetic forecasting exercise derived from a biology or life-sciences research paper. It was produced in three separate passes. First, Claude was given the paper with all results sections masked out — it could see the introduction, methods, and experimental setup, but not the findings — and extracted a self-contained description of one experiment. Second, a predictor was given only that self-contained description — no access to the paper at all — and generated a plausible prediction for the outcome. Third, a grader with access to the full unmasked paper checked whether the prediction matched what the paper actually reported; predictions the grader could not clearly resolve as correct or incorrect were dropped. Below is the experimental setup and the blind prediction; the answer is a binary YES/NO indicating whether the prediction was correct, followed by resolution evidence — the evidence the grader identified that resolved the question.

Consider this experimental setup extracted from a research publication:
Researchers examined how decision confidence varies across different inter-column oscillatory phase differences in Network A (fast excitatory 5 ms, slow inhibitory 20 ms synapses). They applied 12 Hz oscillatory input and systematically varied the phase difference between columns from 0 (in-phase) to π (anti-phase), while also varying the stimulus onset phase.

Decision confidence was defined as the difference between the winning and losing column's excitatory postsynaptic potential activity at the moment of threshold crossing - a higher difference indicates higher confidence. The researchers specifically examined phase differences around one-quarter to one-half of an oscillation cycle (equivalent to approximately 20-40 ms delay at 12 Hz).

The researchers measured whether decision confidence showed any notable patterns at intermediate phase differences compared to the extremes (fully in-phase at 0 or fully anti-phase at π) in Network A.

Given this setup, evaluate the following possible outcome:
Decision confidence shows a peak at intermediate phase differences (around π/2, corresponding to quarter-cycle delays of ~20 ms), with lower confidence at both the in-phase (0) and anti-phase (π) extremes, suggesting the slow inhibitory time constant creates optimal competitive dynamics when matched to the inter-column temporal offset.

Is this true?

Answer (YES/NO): NO